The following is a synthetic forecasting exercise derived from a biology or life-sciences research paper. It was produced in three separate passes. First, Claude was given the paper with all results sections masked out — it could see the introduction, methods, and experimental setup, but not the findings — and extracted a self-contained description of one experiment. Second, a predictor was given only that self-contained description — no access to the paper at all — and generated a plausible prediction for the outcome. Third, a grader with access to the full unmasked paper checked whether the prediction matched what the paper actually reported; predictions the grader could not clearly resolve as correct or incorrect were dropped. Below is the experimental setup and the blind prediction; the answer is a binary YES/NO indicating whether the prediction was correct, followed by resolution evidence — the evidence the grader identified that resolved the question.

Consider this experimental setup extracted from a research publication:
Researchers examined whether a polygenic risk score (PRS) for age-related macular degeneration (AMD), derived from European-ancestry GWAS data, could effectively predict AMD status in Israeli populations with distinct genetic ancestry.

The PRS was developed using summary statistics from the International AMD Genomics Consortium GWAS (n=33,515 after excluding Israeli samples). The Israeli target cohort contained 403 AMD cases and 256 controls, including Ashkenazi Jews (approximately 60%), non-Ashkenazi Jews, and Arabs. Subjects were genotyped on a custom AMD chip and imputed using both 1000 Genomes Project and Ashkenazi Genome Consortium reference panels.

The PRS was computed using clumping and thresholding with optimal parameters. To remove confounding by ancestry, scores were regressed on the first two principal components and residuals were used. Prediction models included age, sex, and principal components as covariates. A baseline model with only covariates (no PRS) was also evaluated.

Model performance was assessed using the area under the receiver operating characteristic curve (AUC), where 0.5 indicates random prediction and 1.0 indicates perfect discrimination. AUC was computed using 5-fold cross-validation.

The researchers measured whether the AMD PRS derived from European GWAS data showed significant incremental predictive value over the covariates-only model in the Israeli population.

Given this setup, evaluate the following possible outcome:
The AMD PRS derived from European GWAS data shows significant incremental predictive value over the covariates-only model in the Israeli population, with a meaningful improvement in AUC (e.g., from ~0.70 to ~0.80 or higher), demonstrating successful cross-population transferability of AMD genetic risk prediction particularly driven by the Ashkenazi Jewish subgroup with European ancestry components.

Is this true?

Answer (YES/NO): YES